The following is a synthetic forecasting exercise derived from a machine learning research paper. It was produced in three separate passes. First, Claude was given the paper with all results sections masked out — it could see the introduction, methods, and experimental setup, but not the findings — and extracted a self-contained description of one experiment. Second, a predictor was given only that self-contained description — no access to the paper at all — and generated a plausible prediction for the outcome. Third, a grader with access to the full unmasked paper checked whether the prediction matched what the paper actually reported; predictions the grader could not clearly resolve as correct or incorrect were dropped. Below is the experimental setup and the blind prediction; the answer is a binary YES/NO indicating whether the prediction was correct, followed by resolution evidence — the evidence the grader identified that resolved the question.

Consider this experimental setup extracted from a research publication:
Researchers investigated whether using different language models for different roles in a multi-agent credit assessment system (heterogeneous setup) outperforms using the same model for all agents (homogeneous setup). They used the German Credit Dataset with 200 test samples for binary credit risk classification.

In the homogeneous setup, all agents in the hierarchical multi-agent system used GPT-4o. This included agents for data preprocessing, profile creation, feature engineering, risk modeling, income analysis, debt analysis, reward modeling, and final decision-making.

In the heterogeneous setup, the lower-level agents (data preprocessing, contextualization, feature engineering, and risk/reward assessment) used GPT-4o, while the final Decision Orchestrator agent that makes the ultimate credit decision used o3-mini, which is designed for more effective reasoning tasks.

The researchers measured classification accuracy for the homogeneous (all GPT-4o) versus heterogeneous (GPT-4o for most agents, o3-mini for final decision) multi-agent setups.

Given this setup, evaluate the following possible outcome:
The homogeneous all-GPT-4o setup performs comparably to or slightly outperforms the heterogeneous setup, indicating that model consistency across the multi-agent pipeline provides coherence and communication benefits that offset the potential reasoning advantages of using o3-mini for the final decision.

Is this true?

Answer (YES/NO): NO